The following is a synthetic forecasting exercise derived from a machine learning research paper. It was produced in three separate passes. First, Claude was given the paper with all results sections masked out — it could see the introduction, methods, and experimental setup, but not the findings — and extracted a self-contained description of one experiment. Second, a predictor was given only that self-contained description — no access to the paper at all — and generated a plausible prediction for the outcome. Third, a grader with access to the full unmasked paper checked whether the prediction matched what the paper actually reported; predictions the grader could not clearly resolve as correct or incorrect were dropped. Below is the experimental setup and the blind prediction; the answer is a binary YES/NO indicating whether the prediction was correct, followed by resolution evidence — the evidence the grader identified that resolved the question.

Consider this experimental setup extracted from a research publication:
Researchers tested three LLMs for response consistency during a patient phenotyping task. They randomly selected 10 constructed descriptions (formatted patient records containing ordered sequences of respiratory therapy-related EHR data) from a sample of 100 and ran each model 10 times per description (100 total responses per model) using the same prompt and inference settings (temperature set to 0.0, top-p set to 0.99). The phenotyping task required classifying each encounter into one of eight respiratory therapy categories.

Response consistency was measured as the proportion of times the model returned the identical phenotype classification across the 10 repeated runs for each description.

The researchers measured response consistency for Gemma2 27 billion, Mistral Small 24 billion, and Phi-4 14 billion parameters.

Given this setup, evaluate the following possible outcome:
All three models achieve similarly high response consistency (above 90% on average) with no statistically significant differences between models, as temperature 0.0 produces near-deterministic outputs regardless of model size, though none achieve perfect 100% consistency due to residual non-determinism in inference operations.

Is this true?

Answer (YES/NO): NO